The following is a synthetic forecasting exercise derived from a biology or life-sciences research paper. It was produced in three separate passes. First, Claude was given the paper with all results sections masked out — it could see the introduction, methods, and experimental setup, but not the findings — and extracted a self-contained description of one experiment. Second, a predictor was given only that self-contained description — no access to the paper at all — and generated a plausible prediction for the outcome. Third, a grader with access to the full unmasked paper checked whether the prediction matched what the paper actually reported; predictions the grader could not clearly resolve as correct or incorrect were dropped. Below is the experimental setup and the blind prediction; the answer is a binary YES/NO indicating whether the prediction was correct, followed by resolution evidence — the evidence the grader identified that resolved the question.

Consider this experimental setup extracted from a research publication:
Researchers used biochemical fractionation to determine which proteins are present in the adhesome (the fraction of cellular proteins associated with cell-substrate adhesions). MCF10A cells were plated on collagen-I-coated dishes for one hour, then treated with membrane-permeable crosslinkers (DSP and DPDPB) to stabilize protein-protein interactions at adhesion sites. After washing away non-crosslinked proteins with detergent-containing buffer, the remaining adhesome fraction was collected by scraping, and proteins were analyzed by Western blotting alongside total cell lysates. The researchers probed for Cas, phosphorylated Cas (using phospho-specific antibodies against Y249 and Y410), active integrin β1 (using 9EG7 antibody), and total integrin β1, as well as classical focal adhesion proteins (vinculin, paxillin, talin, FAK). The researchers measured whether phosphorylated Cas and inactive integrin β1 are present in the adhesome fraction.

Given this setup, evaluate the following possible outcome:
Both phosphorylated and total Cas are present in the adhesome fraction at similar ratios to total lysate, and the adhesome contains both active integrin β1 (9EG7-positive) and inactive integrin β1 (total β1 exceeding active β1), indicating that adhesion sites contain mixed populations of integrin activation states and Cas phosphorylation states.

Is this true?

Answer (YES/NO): NO